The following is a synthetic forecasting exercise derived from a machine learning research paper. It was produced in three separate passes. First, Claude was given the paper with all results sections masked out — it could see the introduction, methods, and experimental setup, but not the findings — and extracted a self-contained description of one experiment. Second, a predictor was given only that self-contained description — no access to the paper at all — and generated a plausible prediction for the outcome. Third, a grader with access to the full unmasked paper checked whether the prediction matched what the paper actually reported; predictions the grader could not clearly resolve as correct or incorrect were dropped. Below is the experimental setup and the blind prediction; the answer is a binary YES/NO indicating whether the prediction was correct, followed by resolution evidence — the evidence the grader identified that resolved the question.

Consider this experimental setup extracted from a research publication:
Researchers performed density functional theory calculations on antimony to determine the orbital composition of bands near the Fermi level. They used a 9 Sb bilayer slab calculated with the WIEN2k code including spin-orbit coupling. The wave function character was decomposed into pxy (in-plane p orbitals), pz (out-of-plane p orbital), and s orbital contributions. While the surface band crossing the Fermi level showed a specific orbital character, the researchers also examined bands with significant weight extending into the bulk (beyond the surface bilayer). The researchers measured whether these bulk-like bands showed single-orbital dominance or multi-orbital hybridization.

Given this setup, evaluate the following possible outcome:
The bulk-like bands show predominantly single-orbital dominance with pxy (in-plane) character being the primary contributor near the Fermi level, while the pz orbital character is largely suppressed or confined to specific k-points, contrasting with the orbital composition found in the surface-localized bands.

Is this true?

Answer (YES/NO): NO